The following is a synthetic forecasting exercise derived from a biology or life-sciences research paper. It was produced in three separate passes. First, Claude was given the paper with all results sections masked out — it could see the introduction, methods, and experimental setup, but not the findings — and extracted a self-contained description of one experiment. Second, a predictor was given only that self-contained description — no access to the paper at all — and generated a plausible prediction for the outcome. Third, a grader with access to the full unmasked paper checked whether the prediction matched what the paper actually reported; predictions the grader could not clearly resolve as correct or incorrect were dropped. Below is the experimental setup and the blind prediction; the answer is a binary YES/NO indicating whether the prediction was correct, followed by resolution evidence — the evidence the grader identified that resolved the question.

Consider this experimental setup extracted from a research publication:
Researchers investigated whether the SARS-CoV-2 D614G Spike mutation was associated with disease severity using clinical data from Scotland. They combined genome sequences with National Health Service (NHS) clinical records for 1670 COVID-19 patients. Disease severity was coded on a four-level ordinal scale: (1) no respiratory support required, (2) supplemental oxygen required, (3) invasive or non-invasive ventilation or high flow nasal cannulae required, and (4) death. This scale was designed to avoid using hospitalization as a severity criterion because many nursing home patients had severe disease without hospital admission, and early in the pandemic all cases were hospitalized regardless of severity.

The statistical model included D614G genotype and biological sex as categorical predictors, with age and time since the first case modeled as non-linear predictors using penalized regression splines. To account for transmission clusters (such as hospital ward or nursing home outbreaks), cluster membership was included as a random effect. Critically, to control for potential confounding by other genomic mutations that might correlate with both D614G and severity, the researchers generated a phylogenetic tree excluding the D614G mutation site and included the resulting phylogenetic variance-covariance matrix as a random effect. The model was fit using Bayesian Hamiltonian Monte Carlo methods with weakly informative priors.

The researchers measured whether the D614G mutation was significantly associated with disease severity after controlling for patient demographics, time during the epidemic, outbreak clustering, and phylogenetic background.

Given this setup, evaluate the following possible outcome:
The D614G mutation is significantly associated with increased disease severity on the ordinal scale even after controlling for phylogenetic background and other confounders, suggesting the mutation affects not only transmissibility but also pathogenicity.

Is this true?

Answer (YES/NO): NO